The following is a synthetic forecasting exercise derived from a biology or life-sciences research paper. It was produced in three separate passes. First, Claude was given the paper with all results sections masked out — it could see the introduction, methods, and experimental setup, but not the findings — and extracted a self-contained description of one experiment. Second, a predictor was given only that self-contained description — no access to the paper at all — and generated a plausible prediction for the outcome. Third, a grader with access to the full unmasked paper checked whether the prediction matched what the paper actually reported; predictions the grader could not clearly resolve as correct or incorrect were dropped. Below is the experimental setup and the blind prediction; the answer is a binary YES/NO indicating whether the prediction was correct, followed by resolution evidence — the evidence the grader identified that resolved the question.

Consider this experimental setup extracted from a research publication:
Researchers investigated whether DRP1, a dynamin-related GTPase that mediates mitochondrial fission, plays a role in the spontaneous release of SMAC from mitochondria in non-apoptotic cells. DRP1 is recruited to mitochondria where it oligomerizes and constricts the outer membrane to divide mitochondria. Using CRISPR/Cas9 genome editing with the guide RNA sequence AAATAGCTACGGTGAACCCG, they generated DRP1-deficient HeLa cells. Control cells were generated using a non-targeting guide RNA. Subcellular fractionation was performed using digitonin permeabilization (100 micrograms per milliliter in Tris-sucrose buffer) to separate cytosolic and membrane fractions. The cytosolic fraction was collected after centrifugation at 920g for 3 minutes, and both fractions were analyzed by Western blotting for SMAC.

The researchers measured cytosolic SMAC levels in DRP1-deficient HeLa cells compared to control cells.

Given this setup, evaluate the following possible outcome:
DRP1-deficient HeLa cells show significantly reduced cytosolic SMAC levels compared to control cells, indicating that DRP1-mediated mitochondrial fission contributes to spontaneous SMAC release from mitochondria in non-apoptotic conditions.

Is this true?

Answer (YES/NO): YES